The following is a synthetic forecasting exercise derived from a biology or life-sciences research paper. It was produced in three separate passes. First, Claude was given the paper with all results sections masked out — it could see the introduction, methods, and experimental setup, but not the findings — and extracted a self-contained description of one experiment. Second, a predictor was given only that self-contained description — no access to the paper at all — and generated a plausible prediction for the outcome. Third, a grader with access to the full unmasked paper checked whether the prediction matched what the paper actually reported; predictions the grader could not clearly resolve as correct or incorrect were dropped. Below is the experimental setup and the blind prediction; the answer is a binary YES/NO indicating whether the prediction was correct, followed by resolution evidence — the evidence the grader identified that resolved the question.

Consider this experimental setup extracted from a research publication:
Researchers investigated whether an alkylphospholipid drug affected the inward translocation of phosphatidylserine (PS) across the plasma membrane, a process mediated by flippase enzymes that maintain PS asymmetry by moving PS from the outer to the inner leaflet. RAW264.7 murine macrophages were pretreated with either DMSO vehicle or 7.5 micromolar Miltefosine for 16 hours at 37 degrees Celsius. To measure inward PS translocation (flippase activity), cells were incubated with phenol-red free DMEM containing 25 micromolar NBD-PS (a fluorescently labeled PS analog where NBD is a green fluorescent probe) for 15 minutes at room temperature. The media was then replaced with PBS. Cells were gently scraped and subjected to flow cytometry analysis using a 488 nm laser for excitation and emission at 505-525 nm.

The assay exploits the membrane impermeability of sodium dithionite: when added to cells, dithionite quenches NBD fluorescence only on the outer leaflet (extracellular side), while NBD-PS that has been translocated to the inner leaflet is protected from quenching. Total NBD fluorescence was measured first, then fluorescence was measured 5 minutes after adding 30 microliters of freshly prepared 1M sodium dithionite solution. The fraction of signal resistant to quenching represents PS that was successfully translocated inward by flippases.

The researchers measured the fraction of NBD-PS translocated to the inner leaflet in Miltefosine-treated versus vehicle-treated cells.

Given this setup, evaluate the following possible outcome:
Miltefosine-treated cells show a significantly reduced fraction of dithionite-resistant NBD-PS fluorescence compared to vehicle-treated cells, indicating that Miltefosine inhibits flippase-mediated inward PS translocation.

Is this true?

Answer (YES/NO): YES